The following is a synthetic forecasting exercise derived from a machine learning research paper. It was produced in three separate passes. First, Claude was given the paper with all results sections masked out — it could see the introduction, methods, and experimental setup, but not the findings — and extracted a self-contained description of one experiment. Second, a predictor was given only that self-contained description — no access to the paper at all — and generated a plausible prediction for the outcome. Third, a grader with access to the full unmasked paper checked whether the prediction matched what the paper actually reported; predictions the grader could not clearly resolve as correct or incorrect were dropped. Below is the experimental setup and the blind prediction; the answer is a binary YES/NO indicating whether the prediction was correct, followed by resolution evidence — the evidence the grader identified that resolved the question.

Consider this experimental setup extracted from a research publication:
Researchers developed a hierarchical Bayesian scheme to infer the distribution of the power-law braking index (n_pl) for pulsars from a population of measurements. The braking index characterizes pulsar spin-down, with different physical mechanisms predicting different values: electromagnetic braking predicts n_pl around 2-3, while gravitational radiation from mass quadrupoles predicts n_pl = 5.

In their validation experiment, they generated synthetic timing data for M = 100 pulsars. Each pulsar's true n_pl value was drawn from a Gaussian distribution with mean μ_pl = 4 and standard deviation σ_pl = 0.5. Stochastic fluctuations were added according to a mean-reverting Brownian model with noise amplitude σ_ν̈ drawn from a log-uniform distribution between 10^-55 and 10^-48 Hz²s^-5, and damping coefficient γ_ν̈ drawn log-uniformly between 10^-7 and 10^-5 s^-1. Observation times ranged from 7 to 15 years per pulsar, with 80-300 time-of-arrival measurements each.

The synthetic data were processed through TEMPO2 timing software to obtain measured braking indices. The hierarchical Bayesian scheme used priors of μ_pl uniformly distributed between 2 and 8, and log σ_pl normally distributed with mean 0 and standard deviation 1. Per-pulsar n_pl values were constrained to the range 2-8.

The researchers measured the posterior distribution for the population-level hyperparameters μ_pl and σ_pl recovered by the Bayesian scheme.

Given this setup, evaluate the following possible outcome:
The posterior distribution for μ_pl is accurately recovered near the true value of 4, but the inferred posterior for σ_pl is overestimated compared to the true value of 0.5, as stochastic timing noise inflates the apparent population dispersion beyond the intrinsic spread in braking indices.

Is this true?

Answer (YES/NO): NO